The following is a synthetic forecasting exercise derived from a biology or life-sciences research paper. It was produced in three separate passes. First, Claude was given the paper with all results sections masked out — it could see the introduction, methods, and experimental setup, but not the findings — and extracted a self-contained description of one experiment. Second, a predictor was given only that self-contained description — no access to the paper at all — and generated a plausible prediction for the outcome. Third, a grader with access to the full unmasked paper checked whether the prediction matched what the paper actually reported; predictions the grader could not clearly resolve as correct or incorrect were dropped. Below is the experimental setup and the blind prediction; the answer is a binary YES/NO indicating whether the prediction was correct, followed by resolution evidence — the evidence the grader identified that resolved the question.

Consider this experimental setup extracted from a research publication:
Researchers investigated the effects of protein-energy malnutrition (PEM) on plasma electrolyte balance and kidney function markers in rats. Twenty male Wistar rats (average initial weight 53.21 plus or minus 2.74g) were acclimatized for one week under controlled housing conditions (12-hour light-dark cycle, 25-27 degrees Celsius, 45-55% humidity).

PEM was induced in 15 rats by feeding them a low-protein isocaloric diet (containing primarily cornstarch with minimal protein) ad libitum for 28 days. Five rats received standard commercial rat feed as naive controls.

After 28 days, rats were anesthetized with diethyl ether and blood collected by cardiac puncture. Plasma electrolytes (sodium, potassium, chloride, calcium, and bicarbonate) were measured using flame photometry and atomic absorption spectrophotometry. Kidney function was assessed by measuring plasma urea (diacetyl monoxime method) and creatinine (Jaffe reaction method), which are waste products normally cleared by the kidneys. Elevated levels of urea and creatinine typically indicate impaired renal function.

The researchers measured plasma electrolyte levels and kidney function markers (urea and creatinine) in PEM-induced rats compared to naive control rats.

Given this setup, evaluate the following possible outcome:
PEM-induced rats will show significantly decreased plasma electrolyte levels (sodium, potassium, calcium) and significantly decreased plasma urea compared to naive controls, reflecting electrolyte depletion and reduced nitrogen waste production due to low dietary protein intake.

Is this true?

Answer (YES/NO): NO